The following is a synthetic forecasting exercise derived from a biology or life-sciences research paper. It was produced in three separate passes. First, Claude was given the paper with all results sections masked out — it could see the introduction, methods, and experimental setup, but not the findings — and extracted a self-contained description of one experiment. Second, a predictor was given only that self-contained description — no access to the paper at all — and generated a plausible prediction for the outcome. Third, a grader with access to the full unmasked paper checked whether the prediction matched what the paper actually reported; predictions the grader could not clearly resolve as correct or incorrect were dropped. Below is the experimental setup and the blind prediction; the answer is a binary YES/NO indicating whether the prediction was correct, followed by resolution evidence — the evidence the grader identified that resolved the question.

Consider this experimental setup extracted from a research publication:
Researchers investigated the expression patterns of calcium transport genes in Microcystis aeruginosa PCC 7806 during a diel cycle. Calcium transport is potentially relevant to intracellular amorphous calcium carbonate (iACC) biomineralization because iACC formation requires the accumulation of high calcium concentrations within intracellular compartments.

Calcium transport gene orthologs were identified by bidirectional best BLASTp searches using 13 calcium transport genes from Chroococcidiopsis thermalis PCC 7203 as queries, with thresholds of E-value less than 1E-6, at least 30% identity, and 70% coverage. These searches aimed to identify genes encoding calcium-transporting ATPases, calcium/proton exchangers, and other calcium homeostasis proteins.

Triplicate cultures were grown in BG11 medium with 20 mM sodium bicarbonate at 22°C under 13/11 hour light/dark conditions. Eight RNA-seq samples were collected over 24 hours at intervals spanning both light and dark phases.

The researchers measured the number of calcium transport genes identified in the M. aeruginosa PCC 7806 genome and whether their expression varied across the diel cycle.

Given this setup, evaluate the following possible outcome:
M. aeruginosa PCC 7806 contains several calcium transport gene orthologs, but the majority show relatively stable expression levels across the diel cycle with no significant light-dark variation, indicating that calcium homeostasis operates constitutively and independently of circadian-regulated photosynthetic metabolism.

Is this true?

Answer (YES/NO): NO